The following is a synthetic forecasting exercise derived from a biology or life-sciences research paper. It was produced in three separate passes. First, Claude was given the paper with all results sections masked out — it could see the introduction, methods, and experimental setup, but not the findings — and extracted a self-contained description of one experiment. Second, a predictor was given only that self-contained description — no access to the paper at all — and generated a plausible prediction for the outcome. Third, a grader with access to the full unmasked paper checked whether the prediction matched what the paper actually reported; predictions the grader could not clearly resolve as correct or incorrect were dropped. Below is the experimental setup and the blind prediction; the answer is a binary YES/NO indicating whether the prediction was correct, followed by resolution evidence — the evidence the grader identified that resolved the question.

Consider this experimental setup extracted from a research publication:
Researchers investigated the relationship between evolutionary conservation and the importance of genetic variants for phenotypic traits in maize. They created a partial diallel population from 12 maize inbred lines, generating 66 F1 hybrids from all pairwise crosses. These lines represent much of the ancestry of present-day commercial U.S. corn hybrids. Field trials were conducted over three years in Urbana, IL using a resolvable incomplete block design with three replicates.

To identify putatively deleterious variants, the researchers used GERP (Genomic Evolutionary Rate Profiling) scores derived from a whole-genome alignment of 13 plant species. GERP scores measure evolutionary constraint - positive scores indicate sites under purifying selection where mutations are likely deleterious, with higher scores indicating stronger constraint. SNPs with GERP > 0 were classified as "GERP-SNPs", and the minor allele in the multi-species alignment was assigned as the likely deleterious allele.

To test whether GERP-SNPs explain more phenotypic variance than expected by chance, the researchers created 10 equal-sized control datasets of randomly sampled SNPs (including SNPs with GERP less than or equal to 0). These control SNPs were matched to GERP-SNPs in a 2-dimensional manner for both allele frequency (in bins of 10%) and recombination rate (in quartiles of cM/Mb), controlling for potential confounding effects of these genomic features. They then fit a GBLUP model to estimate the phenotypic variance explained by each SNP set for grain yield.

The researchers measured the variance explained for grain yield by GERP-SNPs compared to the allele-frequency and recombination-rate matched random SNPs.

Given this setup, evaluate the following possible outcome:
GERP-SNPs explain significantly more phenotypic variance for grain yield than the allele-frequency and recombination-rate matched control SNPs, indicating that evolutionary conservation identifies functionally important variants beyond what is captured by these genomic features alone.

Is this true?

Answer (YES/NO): YES